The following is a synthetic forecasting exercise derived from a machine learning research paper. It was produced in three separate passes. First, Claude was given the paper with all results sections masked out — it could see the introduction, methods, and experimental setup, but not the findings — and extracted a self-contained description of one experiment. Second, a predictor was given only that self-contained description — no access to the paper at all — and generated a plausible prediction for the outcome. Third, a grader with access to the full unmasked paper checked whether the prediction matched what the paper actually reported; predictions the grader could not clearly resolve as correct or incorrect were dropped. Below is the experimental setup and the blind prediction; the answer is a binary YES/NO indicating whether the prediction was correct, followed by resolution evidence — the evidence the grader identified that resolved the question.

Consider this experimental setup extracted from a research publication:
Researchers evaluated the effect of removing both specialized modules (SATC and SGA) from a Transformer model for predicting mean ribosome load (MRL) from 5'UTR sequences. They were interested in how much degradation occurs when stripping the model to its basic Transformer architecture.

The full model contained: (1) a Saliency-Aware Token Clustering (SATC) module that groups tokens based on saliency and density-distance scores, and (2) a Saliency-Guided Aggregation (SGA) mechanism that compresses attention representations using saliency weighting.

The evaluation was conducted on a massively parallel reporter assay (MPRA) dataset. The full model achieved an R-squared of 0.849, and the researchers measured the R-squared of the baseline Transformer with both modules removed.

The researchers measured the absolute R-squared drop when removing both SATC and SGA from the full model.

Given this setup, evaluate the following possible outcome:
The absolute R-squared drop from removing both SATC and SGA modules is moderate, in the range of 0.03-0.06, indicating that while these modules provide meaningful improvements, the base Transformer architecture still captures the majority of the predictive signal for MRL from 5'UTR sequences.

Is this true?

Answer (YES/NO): NO